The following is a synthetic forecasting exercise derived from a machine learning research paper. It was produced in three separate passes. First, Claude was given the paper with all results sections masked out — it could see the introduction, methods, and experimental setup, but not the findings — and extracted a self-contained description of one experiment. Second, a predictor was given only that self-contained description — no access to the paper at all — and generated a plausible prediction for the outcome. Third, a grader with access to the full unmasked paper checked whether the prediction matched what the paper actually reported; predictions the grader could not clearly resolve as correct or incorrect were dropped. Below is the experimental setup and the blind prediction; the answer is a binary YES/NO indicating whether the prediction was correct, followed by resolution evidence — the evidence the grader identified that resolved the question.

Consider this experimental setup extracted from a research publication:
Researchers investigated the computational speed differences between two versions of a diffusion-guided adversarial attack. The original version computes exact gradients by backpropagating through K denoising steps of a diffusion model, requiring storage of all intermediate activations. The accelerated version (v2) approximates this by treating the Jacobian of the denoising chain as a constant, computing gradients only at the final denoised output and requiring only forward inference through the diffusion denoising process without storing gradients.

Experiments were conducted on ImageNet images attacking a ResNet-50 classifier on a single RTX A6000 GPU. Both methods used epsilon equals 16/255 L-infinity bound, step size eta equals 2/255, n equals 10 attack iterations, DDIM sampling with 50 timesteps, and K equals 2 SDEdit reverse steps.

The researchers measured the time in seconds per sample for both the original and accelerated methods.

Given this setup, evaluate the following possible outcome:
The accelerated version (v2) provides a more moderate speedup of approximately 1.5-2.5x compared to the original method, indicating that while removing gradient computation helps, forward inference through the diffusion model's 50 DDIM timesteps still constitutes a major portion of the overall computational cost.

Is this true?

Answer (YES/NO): YES